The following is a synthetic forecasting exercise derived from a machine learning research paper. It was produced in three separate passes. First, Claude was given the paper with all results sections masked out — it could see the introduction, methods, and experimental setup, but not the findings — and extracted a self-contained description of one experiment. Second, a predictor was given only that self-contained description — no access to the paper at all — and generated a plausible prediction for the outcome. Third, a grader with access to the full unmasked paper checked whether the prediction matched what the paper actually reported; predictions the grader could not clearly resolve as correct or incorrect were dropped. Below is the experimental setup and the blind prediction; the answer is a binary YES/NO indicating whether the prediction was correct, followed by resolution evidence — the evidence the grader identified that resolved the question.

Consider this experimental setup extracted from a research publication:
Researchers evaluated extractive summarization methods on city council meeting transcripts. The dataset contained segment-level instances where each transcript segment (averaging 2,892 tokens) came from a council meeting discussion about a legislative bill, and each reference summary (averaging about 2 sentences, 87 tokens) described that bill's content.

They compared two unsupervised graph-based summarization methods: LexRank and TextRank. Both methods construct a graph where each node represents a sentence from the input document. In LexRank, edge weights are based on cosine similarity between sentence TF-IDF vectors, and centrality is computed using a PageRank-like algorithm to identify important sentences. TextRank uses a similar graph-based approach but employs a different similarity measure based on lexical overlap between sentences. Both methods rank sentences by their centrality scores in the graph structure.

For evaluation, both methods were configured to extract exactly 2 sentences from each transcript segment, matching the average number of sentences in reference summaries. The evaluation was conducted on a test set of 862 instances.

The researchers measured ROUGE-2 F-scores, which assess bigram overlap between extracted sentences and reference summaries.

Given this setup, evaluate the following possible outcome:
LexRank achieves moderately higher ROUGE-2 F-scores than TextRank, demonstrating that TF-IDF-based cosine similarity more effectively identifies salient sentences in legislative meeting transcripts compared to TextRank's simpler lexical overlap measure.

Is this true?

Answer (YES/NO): NO